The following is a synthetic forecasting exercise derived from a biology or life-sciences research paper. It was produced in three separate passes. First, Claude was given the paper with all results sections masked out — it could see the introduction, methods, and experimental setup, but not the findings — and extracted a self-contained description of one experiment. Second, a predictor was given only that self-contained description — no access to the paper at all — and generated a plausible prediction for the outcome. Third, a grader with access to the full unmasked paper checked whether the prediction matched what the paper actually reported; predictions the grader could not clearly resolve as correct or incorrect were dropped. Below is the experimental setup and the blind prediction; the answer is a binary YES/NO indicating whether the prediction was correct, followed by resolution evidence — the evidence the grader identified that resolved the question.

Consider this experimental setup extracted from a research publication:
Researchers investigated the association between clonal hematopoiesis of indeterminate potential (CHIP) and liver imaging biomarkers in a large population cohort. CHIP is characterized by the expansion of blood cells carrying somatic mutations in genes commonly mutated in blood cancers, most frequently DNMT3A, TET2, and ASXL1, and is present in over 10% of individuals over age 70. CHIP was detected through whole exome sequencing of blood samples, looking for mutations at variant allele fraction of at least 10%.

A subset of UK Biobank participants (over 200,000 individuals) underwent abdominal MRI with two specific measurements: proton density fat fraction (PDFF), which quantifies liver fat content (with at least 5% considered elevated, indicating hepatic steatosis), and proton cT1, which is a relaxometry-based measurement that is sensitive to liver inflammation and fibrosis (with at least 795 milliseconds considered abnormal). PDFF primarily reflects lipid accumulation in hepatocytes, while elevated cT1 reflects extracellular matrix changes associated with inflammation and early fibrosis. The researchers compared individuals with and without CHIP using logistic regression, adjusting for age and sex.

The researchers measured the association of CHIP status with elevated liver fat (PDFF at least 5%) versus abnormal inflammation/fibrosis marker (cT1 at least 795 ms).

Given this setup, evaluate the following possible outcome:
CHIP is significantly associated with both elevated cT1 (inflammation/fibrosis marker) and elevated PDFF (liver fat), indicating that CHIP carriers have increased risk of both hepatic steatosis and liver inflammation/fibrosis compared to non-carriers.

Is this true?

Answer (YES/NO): NO